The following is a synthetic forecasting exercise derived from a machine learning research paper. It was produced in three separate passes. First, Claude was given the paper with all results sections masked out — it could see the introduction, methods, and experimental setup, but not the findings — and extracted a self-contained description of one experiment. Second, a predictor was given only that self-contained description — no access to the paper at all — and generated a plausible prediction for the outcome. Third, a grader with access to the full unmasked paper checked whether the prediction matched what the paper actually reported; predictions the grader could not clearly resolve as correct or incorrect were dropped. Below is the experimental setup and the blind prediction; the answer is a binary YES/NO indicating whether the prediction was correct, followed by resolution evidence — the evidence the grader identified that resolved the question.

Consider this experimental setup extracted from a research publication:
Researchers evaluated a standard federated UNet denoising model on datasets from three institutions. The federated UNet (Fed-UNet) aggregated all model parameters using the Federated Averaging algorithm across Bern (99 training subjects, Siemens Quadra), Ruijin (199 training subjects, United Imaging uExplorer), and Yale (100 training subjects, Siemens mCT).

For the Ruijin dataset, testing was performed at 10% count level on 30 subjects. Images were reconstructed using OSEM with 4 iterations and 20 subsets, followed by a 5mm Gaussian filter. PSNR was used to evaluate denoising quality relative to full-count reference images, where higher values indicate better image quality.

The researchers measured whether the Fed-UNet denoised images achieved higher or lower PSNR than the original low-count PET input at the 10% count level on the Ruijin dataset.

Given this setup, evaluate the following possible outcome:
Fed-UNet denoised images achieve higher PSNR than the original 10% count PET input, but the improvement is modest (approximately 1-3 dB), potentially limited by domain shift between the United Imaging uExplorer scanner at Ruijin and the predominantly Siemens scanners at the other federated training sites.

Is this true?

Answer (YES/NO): NO